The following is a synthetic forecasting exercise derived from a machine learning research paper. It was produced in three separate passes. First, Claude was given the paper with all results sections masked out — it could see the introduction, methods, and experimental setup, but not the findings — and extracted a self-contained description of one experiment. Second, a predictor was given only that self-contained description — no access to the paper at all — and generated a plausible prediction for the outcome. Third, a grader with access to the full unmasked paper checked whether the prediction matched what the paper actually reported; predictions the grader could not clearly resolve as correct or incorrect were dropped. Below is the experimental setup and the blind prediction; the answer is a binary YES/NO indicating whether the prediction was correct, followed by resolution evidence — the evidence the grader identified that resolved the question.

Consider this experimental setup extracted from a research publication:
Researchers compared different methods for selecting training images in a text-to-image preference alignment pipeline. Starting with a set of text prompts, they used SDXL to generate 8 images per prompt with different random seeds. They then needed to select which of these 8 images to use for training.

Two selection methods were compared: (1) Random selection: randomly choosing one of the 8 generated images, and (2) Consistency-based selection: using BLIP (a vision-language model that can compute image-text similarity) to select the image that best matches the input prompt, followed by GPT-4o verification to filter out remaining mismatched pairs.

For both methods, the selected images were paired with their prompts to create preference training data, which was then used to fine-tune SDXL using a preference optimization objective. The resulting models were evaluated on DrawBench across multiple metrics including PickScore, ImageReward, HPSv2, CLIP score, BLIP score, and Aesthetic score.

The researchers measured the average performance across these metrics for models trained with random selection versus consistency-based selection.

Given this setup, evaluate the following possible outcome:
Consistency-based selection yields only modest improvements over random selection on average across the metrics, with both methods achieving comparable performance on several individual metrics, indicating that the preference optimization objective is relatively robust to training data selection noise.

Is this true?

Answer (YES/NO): NO